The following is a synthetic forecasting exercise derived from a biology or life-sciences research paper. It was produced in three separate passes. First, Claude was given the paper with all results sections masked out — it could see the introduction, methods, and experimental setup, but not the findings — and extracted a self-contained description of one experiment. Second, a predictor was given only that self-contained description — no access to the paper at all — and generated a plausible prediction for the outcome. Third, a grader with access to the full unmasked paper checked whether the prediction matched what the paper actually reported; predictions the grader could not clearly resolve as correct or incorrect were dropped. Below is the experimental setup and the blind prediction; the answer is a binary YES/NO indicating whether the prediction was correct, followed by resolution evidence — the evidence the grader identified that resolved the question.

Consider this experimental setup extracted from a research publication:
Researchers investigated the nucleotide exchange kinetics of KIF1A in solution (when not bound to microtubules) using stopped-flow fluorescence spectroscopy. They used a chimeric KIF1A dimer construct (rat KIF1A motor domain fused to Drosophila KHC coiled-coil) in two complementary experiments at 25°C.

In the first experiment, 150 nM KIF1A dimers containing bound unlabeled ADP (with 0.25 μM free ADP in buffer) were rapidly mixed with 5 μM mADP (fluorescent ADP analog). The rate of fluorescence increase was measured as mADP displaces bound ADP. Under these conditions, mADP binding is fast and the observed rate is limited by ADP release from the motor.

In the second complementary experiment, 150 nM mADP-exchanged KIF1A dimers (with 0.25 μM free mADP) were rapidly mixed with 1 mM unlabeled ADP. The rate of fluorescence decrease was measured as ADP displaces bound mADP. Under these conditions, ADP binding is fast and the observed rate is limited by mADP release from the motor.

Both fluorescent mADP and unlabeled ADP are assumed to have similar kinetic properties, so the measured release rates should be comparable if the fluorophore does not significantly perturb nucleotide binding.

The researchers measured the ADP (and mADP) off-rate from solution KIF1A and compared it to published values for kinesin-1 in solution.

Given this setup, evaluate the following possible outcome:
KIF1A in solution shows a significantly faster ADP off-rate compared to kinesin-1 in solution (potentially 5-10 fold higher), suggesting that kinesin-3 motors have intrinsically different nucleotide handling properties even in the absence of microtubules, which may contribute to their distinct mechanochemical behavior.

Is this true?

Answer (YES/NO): NO